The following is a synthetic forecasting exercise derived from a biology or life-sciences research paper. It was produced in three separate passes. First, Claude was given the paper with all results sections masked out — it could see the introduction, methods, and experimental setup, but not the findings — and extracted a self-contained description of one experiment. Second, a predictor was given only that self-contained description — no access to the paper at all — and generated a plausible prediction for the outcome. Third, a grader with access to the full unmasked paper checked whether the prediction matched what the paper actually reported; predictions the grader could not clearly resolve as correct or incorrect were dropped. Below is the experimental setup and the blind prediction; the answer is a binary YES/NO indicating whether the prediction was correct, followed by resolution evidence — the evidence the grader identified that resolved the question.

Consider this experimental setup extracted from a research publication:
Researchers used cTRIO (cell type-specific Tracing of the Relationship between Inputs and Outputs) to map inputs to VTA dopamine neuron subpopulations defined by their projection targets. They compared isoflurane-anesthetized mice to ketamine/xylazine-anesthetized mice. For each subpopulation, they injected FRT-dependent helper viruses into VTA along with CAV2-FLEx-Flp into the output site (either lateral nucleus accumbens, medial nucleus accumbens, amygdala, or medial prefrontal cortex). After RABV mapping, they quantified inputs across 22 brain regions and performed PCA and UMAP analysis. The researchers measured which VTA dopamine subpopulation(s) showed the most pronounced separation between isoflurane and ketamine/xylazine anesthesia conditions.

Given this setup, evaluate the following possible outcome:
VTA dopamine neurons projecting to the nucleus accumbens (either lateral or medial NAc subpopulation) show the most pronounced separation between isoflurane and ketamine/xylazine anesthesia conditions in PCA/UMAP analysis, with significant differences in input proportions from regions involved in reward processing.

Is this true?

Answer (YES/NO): YES